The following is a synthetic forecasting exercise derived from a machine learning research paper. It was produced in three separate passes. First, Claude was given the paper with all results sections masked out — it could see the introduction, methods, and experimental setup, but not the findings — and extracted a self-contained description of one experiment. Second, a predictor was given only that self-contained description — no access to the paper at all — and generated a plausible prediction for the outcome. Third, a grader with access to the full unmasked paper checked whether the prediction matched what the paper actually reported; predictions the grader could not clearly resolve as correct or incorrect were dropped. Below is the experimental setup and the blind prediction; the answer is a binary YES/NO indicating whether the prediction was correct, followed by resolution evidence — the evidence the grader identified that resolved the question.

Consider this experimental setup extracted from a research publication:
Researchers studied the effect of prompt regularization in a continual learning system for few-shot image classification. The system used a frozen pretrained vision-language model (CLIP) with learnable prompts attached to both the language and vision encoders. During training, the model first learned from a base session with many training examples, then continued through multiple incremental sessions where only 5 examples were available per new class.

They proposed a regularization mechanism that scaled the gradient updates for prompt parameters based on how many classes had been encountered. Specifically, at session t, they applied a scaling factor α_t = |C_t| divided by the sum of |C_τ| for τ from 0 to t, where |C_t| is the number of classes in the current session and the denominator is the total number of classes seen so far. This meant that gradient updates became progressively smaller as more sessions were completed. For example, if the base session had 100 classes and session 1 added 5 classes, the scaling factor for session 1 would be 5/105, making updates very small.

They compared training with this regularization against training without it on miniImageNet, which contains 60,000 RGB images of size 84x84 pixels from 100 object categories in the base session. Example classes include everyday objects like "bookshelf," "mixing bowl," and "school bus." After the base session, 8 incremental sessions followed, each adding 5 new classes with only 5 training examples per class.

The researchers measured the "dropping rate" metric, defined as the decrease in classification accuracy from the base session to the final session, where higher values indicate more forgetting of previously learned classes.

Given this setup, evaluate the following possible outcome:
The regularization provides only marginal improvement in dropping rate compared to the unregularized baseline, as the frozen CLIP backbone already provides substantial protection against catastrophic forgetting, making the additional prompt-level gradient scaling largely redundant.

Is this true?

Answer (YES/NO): NO